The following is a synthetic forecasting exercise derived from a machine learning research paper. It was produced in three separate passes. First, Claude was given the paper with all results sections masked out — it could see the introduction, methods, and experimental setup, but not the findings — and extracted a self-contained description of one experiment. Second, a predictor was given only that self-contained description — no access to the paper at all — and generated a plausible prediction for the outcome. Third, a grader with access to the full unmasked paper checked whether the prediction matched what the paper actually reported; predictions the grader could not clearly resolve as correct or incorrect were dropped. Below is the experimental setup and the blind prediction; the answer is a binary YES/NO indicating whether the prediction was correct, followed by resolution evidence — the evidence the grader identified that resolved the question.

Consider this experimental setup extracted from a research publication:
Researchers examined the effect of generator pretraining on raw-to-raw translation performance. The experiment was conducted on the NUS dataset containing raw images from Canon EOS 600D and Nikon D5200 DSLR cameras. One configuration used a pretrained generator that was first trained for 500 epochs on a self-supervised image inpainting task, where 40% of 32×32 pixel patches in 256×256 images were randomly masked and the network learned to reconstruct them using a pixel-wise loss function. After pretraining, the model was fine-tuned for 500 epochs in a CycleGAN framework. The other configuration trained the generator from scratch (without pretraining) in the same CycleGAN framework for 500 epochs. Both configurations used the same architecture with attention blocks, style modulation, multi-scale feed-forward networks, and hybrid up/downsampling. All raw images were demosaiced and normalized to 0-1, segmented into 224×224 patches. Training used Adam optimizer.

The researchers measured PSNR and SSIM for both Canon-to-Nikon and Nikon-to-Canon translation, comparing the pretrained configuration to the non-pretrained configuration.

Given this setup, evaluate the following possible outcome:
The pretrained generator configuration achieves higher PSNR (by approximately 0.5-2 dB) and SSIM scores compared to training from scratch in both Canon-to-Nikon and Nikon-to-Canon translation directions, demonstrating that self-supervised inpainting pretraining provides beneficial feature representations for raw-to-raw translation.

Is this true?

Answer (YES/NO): NO